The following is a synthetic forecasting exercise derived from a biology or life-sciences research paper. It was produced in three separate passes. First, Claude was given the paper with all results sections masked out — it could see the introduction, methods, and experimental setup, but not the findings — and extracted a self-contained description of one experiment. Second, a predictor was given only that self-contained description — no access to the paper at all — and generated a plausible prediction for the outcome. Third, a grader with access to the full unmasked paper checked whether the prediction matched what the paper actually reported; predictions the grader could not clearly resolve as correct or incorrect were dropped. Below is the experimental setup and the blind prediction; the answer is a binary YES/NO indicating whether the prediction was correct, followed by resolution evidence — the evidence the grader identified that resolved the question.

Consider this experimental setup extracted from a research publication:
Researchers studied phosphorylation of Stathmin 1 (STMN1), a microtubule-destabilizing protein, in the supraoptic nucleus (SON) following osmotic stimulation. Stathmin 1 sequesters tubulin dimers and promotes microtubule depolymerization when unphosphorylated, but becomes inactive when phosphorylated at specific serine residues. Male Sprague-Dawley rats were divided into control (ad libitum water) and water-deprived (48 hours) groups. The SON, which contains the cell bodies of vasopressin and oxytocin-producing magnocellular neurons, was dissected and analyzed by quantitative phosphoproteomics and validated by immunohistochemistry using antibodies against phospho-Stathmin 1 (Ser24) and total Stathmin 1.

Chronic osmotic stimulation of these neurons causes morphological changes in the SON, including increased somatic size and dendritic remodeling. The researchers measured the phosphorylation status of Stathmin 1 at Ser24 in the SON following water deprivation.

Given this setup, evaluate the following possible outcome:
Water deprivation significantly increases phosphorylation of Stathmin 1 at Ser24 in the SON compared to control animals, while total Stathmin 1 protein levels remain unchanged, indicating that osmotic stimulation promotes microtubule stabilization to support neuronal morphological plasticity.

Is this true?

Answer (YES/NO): YES